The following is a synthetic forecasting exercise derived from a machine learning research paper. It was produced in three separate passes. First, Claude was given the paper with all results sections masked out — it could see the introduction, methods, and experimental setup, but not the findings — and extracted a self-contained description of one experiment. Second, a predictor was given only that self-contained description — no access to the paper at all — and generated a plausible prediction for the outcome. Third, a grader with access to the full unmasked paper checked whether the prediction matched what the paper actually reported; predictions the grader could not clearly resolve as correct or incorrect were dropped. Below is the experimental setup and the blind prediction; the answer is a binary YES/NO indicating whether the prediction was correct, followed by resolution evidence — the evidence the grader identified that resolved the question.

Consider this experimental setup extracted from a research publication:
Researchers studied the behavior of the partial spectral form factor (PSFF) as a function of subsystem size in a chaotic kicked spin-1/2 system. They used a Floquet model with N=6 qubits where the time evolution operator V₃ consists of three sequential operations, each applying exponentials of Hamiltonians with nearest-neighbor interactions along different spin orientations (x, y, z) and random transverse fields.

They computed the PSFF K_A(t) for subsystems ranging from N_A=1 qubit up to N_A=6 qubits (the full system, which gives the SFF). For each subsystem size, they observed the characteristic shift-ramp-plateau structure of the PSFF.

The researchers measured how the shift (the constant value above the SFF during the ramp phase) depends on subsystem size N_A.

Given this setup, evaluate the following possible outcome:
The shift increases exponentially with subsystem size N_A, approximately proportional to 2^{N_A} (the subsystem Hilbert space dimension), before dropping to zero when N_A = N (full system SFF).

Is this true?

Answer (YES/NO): NO